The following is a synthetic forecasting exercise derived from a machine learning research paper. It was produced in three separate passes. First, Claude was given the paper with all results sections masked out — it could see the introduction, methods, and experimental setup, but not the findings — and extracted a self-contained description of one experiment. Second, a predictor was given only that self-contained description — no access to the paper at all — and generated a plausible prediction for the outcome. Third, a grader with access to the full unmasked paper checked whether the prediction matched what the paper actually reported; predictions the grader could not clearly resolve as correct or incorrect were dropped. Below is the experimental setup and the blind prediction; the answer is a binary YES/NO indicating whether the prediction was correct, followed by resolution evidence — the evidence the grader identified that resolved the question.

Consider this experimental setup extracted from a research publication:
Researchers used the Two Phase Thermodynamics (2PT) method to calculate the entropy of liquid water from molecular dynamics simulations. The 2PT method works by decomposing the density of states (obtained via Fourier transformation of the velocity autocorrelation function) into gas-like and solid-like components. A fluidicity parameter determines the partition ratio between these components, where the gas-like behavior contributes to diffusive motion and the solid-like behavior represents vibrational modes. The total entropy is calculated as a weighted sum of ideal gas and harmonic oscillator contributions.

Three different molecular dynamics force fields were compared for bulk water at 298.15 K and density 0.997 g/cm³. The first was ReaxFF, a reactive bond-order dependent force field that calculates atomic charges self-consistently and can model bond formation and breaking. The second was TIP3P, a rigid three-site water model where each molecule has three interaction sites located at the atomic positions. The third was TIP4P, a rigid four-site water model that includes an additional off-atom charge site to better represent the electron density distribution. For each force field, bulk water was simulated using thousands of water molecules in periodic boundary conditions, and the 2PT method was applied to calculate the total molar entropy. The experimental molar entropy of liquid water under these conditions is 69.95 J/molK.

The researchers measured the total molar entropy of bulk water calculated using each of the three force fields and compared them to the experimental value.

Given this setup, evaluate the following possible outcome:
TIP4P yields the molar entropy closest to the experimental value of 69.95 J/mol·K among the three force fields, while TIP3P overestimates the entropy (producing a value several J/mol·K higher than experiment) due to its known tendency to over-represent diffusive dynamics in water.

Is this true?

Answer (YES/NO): NO